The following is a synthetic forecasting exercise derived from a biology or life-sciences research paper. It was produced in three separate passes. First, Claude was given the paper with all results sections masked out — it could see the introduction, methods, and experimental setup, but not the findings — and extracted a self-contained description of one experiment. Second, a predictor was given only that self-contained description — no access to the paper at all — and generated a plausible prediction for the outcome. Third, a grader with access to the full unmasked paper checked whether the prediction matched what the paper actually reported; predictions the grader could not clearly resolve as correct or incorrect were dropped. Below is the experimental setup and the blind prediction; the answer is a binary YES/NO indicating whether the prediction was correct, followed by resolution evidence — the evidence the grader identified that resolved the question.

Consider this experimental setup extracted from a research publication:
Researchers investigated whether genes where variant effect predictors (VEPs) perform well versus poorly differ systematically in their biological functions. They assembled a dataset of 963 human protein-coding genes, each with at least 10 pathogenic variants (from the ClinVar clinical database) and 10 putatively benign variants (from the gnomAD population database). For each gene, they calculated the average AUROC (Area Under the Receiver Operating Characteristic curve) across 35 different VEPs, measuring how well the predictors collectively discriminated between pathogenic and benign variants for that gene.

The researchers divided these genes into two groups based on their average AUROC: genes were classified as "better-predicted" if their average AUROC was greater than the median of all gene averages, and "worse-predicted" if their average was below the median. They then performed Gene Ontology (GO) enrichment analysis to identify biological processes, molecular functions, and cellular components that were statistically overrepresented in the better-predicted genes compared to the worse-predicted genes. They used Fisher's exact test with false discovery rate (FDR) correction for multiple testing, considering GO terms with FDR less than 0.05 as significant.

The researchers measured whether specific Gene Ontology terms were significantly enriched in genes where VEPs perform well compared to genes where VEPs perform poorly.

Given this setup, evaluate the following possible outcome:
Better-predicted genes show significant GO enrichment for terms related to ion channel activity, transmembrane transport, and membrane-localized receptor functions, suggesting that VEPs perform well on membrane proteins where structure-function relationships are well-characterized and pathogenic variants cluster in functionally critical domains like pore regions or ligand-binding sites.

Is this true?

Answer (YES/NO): NO